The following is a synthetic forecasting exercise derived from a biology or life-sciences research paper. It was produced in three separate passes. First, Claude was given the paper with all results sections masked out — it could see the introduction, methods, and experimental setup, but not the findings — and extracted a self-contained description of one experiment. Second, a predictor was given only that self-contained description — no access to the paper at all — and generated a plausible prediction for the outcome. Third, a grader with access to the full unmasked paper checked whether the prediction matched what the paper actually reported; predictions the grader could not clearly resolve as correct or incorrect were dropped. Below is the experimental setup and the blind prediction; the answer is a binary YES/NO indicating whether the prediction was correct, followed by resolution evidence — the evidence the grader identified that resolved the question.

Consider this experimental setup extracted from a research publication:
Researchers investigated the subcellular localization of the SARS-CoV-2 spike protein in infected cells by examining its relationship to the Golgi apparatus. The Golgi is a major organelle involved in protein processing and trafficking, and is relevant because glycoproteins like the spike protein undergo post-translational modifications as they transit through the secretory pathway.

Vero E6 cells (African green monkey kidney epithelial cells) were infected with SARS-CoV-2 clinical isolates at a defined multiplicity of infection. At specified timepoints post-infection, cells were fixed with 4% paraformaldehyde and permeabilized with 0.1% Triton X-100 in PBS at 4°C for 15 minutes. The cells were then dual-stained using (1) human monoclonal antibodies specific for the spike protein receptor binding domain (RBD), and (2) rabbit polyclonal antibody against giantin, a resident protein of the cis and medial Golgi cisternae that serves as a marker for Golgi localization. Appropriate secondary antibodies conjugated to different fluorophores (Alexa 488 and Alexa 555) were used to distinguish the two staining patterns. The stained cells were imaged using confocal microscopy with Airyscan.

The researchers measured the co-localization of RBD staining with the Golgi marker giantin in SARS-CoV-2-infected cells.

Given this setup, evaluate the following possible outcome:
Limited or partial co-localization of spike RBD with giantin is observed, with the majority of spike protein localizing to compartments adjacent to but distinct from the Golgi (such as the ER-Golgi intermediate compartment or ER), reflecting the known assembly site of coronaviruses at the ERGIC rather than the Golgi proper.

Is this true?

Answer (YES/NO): NO